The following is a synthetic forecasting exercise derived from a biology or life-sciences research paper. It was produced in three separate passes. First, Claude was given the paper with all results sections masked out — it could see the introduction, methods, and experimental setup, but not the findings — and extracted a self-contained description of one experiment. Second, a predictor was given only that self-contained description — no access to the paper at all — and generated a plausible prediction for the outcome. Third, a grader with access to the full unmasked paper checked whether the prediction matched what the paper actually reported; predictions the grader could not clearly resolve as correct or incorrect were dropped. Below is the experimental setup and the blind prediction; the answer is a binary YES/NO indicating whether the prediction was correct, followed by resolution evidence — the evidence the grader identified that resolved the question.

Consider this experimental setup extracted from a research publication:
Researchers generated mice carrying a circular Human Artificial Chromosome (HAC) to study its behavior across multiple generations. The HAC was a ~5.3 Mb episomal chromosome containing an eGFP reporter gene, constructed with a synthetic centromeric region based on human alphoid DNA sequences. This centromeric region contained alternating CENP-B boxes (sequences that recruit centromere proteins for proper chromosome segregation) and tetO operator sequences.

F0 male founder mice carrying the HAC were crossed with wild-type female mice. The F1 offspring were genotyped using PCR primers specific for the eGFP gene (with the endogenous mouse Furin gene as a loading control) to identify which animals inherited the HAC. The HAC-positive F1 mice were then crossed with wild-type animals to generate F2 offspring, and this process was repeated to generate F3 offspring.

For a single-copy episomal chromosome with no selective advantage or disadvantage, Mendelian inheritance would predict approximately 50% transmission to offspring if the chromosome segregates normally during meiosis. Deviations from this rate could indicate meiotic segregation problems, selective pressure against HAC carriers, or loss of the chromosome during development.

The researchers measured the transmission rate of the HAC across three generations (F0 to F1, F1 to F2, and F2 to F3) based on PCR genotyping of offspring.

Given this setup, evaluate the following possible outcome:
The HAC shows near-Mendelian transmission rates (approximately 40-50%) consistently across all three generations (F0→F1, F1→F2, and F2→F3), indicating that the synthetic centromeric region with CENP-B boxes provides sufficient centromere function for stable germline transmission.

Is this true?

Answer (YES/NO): NO